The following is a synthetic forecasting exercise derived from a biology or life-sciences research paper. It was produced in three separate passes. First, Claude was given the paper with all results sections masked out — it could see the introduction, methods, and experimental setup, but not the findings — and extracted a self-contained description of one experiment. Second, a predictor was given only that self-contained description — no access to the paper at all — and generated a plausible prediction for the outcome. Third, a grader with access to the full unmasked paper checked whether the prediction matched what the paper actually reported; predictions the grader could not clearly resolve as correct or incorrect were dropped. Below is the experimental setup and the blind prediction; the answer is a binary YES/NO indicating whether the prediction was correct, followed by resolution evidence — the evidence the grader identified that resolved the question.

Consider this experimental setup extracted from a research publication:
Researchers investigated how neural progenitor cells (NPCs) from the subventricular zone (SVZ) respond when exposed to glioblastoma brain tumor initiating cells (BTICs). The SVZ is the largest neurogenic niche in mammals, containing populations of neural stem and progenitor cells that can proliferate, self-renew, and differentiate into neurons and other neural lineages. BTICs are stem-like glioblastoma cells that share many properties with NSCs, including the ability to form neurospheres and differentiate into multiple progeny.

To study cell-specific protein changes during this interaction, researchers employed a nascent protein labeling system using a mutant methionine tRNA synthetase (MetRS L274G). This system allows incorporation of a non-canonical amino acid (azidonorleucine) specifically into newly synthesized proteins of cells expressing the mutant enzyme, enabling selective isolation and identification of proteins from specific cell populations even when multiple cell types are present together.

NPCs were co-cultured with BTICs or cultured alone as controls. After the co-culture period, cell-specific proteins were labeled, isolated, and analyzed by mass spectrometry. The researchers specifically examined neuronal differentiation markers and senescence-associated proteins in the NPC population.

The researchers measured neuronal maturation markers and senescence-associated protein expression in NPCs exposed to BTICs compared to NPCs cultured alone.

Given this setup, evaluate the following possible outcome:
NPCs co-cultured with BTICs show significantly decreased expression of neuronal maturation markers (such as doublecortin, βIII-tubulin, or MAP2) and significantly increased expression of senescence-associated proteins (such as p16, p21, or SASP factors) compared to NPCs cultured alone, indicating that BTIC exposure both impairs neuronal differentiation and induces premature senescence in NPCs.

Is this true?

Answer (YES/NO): YES